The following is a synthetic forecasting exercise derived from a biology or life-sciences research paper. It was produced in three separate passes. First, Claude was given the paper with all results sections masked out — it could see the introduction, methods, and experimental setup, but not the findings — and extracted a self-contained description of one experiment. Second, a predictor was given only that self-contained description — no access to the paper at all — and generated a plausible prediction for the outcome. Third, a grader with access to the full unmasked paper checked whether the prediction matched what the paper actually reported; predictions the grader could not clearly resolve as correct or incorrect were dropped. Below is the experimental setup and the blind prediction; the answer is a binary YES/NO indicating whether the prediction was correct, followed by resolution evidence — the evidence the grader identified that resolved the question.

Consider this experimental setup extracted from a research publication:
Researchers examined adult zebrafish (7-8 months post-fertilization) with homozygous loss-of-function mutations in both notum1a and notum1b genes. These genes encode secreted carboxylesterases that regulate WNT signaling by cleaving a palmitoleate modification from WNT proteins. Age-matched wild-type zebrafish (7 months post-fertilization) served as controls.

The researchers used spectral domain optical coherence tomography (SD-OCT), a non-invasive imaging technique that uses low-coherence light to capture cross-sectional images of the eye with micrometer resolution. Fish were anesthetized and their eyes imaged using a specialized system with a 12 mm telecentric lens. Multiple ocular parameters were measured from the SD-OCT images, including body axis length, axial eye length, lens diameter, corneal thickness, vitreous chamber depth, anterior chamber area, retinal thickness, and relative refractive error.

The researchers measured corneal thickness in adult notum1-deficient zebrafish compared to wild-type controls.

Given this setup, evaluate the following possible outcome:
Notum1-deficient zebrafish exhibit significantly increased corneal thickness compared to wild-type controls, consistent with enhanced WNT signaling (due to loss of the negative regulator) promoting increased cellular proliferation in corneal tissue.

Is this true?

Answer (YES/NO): NO